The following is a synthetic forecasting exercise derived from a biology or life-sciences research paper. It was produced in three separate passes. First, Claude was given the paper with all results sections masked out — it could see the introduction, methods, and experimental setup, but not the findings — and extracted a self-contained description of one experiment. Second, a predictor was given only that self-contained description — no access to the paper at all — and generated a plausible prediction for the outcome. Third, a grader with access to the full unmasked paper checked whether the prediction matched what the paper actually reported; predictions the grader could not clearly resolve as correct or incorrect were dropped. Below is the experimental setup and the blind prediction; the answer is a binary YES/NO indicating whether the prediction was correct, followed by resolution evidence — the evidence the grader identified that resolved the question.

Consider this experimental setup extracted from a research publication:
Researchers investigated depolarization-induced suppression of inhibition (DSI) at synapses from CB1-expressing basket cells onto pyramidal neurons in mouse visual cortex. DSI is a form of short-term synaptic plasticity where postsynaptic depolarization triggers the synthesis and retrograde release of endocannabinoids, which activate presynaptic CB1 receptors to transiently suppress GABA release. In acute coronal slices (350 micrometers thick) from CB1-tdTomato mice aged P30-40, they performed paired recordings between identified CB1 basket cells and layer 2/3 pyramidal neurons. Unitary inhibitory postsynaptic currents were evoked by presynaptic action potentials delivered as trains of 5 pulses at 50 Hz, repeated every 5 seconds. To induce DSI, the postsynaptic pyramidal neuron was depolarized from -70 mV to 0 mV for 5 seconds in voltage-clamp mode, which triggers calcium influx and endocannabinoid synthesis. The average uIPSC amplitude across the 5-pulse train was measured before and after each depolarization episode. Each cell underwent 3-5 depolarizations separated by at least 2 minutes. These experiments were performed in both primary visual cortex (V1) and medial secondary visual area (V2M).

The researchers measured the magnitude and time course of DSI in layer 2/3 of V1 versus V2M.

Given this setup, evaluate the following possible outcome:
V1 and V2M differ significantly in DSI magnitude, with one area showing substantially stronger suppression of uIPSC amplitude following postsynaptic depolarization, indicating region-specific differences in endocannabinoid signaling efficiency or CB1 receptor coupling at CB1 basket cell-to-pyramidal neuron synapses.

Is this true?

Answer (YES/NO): NO